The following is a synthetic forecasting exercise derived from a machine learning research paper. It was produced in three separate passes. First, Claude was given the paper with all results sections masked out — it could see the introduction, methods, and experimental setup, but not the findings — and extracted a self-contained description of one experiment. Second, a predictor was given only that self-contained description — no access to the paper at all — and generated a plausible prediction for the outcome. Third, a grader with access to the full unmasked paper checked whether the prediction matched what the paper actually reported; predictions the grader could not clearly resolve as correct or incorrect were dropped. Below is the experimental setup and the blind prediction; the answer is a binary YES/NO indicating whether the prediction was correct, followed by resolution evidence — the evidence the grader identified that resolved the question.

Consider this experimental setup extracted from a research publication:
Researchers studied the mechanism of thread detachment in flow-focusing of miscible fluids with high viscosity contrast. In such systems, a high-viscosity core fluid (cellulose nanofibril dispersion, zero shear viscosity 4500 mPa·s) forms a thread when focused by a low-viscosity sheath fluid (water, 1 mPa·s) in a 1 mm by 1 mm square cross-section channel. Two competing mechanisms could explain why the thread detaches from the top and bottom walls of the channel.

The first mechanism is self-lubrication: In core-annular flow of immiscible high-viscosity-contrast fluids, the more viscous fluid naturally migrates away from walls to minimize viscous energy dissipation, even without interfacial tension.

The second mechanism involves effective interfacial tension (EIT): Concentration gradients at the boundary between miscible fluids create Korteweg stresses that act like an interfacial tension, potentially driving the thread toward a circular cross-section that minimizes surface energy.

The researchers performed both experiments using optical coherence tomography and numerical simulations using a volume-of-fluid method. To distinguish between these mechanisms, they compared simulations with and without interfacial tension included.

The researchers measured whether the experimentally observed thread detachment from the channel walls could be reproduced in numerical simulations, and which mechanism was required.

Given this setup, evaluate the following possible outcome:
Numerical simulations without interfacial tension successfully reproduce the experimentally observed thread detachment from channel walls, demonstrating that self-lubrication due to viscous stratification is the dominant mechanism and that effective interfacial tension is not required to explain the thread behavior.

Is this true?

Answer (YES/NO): NO